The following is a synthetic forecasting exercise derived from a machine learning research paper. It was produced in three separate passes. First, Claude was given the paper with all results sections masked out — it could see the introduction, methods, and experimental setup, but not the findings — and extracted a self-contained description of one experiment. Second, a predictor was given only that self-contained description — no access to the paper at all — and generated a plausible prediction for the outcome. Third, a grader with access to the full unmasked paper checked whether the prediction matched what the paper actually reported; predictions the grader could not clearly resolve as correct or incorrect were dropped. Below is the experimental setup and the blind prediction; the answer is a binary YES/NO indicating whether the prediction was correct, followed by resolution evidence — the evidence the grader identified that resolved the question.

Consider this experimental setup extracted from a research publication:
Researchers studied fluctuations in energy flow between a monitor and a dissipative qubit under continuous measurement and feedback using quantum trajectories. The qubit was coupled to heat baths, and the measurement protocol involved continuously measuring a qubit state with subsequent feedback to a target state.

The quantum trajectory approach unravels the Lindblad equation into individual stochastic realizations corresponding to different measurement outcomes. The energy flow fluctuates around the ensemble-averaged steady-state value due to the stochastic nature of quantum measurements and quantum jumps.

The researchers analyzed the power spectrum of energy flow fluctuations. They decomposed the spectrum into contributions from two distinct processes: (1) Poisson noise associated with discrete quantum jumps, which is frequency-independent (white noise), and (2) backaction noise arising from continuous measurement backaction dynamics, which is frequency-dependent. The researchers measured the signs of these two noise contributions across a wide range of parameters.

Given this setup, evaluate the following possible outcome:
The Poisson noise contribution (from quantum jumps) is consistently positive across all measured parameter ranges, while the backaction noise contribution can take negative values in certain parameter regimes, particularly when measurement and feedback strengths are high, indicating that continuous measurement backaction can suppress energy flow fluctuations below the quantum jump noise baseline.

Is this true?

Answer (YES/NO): NO